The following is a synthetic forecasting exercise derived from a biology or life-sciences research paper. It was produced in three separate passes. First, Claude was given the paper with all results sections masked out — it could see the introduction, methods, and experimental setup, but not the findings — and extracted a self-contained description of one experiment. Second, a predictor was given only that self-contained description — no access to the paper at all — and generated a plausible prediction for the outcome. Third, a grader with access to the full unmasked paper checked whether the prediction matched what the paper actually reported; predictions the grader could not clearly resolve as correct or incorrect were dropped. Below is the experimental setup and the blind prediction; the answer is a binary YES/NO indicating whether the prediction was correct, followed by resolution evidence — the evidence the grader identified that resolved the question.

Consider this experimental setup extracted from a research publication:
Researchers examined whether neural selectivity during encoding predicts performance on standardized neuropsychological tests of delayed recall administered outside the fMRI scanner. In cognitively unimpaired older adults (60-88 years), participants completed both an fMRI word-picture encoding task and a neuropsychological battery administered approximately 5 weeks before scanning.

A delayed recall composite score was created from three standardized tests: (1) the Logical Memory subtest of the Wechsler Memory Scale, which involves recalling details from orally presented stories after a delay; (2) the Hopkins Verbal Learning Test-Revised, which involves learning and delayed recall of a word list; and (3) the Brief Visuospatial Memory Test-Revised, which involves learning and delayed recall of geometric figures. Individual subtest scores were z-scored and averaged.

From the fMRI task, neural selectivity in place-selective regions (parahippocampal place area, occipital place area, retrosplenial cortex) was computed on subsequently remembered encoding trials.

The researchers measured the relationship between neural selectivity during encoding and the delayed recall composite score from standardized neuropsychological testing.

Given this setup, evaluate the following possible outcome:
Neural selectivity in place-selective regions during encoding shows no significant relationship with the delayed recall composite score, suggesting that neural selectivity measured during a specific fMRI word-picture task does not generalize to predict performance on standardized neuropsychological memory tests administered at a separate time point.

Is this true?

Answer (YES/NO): NO